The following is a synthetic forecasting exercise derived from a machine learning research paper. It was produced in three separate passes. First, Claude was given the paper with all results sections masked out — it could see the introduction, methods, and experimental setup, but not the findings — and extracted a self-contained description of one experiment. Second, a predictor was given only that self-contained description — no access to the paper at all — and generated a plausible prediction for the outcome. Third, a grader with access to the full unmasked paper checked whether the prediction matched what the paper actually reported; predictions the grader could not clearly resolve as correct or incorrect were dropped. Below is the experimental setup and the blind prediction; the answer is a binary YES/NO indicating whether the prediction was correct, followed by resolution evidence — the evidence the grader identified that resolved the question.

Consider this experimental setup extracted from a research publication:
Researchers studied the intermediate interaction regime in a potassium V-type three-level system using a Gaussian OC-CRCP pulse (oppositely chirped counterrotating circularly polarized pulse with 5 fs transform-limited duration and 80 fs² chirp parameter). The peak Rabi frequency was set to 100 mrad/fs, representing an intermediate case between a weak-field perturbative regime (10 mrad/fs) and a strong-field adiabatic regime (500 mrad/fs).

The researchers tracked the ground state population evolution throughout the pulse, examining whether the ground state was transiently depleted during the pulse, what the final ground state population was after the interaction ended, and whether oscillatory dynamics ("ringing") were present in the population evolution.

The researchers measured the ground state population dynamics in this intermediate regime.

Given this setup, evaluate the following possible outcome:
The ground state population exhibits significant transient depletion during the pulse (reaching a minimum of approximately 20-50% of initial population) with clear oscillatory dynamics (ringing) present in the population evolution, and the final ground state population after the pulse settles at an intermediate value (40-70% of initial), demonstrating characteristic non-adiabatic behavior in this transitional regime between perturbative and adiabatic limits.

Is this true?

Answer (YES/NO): NO